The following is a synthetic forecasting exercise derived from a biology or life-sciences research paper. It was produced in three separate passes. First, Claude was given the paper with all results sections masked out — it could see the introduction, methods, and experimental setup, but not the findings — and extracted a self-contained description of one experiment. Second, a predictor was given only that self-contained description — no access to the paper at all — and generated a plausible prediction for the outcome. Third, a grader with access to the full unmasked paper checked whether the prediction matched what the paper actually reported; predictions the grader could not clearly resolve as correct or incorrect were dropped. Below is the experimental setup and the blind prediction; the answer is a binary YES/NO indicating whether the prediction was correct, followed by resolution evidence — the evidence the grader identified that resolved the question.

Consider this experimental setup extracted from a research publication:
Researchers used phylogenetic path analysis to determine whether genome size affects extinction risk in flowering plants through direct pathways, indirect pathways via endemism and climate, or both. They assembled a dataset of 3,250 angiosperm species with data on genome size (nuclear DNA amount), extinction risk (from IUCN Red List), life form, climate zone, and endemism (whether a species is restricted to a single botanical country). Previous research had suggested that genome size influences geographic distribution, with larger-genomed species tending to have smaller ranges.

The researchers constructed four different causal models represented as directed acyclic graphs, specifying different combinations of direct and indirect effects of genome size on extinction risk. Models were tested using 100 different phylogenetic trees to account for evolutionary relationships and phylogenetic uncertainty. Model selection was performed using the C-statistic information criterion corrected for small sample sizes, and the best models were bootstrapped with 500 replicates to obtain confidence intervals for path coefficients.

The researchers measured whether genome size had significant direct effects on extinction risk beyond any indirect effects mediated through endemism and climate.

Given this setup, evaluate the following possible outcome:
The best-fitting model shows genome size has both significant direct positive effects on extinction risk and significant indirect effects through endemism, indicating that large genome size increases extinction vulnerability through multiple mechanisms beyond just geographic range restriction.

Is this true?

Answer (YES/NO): YES